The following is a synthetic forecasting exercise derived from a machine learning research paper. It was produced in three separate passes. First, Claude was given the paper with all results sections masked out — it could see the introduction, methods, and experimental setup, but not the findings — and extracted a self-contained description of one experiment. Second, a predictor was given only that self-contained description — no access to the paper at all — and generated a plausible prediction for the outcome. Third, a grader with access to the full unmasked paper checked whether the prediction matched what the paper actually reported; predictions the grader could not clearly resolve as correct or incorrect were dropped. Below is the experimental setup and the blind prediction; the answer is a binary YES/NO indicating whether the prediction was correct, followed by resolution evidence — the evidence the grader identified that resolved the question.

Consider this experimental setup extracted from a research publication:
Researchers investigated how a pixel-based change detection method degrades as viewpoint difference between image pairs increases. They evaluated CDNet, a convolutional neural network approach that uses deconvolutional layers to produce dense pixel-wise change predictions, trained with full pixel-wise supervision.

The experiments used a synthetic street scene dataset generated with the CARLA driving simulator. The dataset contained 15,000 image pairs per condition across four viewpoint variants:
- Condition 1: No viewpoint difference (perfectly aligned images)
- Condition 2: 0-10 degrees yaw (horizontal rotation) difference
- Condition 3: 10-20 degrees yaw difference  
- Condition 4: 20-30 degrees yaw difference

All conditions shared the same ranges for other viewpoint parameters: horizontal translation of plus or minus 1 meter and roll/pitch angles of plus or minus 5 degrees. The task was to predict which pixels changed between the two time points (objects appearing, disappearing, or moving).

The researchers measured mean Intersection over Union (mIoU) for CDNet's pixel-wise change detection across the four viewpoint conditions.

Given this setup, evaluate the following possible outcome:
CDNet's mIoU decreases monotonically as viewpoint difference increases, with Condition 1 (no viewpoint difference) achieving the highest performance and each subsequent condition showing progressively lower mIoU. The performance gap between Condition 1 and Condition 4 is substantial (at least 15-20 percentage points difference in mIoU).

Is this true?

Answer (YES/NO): YES